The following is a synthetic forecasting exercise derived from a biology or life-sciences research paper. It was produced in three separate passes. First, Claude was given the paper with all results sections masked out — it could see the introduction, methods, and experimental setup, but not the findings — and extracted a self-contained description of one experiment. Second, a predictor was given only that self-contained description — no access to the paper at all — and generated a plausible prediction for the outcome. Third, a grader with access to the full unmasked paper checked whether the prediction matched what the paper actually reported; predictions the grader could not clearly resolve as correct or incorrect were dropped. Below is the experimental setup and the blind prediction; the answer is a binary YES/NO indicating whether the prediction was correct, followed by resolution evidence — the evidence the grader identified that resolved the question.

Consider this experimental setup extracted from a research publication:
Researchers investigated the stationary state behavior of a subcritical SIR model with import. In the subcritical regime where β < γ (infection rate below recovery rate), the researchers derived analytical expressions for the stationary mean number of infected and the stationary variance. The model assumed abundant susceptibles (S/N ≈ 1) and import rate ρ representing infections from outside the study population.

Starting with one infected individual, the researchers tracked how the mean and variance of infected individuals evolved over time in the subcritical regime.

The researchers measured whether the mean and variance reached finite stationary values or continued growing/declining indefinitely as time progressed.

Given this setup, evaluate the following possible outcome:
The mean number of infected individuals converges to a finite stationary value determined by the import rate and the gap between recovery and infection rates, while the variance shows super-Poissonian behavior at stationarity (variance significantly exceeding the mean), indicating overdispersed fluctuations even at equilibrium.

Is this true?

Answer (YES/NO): YES